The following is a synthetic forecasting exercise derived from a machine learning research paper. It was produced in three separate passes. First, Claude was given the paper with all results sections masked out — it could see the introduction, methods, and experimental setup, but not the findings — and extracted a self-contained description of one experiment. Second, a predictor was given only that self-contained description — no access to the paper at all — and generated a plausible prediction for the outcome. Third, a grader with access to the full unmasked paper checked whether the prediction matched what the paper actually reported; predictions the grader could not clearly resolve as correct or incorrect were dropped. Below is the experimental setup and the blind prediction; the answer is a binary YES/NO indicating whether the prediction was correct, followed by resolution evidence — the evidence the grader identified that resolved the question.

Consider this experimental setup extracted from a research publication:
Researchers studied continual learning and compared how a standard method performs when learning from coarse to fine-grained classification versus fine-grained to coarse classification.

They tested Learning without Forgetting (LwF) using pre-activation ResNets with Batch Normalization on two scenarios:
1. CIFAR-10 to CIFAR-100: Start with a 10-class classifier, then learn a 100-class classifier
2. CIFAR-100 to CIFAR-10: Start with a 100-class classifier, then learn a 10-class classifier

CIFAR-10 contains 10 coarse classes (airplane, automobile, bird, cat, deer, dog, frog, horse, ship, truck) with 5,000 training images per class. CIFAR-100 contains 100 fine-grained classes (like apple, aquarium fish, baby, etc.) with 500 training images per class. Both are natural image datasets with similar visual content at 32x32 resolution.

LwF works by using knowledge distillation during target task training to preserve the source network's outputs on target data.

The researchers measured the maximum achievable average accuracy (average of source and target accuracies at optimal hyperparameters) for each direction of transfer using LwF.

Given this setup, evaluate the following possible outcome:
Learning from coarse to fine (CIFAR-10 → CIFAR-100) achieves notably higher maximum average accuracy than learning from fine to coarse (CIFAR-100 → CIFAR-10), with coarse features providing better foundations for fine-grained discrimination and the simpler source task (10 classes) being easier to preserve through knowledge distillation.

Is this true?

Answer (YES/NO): NO